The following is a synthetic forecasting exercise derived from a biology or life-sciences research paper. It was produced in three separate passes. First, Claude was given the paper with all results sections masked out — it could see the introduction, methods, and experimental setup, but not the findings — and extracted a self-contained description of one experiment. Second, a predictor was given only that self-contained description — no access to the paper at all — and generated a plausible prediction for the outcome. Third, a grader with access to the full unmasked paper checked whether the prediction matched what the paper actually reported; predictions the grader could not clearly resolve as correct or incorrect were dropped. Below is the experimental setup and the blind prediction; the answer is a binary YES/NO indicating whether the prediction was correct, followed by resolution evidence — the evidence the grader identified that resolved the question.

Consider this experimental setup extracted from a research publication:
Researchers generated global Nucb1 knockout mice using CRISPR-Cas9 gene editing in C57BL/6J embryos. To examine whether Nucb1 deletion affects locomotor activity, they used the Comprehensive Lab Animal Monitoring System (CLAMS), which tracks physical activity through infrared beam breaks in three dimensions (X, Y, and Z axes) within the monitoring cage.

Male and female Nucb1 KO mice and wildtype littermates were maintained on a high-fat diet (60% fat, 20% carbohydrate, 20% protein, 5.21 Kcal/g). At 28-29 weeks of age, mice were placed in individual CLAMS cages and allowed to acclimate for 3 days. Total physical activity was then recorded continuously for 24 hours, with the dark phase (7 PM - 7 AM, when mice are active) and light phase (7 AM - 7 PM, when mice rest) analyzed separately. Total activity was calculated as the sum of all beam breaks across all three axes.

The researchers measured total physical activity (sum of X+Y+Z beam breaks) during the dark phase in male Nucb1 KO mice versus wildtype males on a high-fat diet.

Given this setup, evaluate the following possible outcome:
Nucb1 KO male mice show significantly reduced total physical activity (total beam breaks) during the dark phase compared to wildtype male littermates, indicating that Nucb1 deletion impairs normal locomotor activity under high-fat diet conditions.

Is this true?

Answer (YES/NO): NO